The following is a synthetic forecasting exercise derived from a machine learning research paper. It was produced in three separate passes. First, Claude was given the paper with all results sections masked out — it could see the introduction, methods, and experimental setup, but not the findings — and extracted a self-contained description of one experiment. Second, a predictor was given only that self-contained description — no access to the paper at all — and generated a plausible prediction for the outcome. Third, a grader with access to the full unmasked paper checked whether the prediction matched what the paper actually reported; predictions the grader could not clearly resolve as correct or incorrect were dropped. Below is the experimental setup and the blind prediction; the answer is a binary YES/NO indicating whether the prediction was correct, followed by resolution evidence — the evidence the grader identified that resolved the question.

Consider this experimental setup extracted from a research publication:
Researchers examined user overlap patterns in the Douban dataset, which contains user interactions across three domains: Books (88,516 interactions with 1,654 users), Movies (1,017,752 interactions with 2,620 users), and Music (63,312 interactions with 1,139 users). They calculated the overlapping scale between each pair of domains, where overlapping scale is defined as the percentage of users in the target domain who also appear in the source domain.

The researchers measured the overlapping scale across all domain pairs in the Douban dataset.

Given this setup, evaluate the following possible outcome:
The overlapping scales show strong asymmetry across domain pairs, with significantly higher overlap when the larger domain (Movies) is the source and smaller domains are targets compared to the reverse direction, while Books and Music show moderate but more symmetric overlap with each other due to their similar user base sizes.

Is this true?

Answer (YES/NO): NO